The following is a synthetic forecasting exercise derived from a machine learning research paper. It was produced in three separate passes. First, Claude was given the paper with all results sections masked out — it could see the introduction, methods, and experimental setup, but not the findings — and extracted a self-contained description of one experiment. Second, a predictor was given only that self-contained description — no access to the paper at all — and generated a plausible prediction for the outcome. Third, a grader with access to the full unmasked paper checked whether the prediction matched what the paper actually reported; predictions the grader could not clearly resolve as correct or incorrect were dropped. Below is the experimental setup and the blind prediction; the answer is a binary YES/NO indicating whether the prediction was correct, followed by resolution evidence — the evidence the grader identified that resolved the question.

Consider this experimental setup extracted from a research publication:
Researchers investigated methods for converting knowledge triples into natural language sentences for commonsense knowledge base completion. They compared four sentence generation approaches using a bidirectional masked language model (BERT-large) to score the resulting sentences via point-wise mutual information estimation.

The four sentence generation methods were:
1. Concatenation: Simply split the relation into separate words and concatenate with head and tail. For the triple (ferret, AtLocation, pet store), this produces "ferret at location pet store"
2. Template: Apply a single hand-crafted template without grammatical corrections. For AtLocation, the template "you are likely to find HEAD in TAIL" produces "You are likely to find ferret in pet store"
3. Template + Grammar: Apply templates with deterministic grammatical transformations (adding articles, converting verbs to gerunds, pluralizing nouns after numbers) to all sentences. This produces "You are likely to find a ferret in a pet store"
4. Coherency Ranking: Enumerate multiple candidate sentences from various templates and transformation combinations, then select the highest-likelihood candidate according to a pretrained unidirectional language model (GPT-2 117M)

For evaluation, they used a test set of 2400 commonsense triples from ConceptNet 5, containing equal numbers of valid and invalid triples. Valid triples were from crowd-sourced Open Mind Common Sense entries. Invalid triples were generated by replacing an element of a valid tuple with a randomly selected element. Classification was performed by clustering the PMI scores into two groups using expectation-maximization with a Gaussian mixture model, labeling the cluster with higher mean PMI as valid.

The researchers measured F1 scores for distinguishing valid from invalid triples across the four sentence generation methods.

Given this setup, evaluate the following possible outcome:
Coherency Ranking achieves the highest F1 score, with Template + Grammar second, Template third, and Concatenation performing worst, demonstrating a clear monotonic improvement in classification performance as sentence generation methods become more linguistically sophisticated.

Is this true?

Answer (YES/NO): YES